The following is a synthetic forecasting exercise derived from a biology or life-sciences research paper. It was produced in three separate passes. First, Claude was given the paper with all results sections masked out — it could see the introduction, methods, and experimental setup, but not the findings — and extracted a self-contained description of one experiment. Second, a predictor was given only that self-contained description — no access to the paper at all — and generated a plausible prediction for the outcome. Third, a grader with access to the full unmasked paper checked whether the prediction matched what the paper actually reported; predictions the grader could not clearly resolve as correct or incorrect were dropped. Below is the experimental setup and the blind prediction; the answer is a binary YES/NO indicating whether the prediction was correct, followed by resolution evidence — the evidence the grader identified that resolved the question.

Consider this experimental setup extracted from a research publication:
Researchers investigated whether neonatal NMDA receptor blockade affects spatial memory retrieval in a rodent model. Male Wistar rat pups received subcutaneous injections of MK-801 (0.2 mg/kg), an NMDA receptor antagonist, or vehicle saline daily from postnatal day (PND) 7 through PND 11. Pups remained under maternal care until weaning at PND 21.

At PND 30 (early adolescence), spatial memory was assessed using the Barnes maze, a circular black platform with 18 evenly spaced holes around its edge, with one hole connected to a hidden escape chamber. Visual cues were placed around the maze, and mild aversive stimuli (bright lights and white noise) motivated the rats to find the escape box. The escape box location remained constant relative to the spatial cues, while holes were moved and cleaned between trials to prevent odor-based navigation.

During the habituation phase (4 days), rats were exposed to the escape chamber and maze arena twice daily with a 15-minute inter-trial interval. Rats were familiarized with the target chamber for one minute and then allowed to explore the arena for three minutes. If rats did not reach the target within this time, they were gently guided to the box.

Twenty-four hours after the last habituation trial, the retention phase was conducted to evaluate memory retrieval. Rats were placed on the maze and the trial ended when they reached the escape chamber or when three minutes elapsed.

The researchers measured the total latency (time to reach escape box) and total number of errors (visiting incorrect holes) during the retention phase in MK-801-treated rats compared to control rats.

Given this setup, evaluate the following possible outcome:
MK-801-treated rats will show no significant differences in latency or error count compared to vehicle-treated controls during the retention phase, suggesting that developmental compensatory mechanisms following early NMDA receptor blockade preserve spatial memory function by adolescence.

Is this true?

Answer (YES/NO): NO